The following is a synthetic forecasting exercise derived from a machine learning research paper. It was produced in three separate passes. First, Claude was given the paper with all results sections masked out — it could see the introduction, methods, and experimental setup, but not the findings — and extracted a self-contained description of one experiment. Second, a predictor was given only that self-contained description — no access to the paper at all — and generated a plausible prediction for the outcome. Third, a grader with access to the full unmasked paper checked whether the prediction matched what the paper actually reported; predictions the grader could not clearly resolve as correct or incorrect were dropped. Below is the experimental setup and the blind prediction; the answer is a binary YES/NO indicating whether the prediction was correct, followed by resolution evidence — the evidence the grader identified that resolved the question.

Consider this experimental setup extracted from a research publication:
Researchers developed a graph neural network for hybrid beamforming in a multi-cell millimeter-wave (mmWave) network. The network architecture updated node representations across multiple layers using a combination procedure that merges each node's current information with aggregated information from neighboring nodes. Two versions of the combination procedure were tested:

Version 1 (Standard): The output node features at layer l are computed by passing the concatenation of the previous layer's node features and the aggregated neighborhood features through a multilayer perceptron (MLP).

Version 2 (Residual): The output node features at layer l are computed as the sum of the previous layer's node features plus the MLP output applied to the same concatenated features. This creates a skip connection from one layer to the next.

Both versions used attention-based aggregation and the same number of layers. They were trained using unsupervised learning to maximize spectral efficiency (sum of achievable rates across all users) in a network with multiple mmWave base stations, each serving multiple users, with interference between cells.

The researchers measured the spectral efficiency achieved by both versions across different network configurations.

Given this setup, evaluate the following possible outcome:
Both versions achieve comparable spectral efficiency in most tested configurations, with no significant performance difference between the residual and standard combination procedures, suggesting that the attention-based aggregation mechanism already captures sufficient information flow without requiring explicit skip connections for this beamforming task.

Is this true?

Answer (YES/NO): NO